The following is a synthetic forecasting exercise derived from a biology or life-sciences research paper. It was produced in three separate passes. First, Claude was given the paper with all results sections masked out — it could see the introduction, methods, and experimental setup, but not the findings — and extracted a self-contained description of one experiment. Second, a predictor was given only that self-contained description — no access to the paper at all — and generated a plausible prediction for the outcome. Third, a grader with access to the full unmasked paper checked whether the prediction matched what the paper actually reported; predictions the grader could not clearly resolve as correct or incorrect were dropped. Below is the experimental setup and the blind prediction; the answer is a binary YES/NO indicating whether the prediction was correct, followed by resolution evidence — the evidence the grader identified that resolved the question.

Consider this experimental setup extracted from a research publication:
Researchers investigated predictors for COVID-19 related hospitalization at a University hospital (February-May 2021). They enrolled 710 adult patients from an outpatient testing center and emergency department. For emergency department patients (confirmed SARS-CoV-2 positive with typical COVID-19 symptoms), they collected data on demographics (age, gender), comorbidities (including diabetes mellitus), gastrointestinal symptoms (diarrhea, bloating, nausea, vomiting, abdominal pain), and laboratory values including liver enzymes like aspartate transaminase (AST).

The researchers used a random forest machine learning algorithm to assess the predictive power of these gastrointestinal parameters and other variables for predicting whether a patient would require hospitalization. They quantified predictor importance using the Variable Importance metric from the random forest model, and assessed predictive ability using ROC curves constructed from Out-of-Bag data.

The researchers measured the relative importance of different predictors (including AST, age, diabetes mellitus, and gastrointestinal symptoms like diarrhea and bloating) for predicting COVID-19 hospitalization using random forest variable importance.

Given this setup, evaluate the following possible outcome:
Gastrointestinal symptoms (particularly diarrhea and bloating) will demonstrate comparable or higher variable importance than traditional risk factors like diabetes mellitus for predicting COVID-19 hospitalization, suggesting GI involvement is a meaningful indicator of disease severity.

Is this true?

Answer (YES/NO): NO